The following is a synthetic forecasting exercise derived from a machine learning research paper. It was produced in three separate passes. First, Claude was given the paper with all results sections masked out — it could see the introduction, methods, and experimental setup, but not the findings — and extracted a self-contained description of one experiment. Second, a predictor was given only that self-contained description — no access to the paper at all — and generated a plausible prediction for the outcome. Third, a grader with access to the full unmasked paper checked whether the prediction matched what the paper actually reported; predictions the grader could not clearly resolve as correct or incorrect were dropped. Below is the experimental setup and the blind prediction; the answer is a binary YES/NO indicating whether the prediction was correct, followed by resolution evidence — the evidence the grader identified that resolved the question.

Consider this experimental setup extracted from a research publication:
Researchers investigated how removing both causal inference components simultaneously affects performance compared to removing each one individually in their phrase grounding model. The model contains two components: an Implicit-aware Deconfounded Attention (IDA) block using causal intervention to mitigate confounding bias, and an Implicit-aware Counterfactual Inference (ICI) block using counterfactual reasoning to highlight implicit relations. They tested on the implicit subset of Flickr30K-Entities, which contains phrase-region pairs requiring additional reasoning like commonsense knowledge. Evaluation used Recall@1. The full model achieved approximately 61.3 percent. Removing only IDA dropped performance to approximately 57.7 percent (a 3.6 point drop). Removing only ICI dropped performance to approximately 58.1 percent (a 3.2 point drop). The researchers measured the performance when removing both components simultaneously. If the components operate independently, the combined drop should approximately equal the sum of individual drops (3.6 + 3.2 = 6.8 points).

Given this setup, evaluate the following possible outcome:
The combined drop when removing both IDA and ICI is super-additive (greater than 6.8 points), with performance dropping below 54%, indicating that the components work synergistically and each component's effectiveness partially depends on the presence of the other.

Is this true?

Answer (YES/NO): NO